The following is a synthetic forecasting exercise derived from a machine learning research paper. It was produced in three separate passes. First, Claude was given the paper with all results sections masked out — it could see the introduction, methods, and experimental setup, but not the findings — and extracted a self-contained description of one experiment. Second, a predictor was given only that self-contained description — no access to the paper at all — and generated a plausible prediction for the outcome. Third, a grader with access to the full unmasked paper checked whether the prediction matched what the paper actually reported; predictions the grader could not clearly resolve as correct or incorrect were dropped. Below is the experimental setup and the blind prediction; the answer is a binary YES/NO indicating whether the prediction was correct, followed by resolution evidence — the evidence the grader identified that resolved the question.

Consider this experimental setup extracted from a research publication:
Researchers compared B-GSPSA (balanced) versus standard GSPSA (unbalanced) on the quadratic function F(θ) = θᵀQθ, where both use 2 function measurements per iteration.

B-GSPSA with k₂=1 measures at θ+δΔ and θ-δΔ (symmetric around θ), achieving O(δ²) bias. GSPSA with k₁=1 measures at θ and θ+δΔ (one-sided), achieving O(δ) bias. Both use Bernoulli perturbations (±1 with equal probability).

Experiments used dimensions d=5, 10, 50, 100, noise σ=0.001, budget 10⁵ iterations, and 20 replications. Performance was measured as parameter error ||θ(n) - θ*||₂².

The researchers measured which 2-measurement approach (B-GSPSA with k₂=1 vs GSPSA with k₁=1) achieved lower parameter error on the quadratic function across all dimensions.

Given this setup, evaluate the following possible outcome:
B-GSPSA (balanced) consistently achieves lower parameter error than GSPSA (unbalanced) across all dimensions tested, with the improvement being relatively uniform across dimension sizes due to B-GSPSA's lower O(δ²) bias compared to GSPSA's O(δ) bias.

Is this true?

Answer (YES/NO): NO